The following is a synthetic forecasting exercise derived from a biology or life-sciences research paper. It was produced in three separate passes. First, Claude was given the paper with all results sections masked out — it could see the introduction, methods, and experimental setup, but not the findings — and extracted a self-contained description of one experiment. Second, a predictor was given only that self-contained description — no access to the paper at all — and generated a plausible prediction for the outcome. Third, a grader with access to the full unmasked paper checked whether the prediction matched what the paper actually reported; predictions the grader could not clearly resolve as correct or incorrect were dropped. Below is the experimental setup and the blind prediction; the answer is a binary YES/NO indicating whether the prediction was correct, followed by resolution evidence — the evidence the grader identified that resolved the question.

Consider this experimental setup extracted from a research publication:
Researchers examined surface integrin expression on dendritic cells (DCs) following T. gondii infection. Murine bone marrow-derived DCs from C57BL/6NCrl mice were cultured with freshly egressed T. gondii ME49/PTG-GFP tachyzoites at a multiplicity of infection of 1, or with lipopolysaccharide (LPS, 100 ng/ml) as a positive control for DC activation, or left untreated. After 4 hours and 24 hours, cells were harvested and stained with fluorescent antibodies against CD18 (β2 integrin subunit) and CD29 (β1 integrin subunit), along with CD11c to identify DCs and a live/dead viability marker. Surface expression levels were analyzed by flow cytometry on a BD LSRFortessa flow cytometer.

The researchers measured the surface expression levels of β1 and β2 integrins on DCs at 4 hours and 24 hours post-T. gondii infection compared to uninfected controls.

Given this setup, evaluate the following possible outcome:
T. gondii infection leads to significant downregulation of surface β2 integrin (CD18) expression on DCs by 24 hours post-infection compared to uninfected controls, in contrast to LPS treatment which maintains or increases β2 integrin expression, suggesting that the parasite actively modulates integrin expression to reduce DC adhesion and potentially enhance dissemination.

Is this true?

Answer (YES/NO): NO